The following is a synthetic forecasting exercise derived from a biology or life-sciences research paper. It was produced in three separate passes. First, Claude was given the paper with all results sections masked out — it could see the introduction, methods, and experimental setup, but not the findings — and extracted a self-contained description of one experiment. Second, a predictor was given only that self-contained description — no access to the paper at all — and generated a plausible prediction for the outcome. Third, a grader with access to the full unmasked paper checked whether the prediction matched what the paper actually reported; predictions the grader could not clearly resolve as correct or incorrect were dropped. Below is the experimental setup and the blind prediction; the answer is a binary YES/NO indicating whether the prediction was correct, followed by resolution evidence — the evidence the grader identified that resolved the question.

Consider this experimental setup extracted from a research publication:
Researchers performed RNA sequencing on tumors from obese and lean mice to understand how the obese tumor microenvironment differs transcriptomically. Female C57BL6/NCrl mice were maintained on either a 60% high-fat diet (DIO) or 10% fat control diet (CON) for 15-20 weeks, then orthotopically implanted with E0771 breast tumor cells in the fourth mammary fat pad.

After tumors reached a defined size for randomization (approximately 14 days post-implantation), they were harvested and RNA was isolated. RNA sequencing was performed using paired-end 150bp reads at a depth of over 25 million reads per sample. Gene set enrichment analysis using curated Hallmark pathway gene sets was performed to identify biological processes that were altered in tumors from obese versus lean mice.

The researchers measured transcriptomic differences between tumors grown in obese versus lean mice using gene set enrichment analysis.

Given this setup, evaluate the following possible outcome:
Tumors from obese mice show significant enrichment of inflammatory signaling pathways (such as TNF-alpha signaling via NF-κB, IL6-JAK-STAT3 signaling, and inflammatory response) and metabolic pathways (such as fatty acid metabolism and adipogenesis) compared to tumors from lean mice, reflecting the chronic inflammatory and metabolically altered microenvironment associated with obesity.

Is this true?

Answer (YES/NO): NO